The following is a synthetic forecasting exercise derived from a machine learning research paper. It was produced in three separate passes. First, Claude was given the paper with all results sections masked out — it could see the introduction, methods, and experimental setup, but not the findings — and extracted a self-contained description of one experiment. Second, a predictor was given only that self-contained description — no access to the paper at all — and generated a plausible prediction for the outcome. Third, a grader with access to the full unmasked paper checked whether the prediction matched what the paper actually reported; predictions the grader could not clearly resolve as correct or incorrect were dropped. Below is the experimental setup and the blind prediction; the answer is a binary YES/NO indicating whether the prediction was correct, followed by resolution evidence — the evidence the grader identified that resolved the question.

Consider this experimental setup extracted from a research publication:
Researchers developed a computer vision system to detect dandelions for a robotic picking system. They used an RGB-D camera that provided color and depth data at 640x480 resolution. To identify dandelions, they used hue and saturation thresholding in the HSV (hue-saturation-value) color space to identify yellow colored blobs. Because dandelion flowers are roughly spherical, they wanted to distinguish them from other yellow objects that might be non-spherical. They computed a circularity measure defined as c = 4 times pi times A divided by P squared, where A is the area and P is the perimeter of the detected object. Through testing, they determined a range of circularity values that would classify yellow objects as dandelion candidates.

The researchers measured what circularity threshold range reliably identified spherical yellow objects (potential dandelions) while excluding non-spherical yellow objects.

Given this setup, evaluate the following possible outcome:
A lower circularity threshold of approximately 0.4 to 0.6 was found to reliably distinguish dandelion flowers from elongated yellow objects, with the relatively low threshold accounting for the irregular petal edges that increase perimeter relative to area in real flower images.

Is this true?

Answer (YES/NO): NO